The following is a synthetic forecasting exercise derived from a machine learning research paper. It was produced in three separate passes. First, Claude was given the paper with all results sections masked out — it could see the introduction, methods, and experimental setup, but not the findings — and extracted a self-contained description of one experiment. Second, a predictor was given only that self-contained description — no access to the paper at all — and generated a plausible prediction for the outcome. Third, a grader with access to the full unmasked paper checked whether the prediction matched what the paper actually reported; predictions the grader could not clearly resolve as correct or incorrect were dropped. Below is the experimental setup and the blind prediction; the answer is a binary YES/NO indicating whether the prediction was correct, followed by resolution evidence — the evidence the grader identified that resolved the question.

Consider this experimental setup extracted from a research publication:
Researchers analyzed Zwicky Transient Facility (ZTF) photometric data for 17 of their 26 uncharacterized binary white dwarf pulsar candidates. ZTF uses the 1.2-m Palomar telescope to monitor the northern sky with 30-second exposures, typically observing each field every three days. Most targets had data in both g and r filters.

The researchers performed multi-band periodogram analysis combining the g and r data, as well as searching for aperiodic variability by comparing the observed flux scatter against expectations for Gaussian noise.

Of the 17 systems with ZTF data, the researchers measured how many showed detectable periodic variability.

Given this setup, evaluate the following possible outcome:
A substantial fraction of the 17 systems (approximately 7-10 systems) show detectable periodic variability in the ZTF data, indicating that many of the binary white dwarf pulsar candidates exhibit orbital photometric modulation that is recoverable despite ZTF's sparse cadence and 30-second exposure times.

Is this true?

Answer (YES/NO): NO